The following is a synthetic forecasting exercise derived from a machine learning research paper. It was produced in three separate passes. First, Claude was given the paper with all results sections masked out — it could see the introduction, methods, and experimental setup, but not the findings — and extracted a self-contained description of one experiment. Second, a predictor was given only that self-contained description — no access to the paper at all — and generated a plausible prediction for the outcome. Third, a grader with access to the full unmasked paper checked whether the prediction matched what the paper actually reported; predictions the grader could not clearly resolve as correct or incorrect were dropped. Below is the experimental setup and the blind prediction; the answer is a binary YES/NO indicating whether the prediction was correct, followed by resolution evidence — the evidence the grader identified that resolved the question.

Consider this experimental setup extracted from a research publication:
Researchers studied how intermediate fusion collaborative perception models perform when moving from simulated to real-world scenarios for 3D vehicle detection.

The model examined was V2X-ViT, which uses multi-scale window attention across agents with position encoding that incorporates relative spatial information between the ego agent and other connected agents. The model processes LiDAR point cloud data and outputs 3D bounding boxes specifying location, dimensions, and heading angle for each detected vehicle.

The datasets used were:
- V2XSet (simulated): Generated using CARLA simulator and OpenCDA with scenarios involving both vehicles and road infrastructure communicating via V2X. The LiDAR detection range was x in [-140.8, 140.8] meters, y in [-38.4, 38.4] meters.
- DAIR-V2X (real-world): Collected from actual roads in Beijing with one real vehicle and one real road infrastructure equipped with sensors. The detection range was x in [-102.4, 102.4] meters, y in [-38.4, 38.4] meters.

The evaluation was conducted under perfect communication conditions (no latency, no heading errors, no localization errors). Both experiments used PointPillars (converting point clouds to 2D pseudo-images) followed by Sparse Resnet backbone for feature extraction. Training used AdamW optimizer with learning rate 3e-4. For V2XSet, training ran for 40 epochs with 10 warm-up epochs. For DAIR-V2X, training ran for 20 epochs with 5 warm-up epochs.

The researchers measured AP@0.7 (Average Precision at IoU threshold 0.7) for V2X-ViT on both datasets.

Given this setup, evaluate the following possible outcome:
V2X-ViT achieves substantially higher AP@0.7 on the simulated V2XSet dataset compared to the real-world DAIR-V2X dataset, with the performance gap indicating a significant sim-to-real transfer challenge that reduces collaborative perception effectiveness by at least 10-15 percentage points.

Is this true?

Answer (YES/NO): YES